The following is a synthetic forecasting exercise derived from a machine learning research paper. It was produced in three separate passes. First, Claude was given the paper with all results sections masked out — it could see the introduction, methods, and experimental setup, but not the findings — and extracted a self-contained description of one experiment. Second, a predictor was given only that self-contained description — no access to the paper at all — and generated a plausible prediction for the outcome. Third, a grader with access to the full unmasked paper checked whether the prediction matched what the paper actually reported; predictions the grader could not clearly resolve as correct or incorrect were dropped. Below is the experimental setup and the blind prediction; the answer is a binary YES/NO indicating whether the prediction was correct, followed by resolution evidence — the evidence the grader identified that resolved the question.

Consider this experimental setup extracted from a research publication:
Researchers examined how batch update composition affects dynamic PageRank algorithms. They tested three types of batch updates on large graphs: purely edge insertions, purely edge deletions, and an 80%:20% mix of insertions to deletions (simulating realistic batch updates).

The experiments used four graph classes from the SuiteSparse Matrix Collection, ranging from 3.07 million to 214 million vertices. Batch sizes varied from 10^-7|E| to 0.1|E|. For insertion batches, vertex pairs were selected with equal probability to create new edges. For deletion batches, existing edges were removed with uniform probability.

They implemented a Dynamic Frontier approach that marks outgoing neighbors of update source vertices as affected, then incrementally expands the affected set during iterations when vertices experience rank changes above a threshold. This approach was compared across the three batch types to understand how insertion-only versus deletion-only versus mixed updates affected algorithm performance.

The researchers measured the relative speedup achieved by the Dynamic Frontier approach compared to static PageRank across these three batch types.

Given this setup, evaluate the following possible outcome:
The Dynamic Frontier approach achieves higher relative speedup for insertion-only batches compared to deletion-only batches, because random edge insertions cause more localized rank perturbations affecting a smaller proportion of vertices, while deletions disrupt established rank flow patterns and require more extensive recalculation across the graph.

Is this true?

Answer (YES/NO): YES